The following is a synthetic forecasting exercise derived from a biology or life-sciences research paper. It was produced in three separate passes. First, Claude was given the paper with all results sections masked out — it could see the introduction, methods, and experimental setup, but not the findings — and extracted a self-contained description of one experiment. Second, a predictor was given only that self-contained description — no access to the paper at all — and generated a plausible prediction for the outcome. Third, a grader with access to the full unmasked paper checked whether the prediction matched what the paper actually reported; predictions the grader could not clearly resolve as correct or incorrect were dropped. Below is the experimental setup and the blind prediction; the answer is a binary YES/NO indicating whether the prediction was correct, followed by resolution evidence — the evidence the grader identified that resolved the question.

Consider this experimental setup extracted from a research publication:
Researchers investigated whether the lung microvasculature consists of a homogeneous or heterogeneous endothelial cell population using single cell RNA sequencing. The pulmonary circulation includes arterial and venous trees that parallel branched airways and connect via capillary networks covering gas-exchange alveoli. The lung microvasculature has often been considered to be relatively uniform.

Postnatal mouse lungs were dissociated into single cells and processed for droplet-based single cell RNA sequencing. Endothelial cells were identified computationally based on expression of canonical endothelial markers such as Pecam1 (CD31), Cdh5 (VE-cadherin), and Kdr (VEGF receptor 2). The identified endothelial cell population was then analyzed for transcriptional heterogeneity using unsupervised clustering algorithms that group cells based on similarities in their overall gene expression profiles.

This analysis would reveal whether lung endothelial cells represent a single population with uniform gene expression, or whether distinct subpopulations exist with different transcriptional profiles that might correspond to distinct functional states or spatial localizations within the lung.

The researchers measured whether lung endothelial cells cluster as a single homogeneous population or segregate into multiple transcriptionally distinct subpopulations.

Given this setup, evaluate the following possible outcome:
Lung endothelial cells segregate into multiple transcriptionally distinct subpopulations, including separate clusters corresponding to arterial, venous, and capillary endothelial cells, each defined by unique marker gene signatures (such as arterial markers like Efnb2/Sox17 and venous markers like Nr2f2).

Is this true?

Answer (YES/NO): NO